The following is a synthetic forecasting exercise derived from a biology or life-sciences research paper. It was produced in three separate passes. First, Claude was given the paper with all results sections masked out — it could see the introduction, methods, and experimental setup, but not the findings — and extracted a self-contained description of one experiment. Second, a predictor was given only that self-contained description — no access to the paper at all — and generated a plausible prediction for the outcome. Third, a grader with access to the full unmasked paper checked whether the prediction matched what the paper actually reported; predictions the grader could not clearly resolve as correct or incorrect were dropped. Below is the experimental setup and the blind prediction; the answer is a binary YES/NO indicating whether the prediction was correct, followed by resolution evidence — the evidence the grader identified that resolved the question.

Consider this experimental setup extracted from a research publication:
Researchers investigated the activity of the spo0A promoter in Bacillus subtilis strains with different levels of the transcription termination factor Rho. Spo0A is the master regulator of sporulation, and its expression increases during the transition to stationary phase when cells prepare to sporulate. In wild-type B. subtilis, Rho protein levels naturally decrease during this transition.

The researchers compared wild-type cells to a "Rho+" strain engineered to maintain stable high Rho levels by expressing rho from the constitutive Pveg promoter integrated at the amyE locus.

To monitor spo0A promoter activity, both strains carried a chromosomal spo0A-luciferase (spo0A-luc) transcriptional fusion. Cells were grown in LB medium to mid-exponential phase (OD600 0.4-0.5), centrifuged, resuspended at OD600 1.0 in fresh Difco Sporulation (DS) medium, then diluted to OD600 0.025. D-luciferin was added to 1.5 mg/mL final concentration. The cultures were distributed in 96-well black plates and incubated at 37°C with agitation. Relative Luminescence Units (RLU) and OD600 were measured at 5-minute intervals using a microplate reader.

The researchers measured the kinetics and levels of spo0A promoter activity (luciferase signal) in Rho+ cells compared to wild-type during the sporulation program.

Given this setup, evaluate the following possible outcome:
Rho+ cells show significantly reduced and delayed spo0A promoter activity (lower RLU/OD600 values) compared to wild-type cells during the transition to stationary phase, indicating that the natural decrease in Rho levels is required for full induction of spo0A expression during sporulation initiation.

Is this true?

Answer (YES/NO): YES